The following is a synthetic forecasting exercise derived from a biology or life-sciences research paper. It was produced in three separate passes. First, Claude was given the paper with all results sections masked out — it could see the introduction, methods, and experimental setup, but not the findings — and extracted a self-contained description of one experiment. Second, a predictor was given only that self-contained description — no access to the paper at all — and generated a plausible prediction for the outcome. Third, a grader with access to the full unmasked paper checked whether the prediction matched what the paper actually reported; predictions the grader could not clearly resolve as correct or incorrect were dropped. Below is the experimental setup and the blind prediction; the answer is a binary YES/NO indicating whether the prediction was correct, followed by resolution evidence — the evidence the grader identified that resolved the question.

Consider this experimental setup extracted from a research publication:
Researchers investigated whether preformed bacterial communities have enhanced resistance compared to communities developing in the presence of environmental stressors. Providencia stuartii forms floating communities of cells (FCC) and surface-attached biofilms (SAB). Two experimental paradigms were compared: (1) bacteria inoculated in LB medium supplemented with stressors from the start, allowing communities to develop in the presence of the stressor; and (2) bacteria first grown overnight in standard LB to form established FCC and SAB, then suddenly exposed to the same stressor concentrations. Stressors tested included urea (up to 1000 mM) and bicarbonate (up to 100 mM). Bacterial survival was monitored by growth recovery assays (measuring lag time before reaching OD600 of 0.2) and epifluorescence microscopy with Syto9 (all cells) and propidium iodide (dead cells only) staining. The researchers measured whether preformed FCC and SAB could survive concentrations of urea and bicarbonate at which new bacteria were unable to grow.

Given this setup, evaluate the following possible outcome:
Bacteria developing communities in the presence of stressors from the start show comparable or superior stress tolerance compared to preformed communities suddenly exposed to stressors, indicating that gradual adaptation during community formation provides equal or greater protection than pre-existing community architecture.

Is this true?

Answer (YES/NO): NO